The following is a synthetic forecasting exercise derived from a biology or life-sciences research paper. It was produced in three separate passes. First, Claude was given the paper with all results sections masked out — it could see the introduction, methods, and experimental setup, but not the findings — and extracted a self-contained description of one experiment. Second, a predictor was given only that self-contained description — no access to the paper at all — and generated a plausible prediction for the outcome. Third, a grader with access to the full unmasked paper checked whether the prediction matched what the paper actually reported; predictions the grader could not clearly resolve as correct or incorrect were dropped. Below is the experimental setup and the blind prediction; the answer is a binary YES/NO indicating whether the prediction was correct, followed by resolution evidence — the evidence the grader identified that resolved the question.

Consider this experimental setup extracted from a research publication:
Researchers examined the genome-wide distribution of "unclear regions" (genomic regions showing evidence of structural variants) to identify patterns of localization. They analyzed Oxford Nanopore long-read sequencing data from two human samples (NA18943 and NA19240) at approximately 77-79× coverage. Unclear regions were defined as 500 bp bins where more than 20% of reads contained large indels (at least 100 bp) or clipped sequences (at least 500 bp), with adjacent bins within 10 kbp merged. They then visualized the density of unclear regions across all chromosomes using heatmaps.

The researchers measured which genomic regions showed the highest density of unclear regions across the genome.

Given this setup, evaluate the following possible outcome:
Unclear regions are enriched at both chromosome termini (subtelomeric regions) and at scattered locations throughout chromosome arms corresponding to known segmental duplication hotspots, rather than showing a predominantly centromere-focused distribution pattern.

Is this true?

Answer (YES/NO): NO